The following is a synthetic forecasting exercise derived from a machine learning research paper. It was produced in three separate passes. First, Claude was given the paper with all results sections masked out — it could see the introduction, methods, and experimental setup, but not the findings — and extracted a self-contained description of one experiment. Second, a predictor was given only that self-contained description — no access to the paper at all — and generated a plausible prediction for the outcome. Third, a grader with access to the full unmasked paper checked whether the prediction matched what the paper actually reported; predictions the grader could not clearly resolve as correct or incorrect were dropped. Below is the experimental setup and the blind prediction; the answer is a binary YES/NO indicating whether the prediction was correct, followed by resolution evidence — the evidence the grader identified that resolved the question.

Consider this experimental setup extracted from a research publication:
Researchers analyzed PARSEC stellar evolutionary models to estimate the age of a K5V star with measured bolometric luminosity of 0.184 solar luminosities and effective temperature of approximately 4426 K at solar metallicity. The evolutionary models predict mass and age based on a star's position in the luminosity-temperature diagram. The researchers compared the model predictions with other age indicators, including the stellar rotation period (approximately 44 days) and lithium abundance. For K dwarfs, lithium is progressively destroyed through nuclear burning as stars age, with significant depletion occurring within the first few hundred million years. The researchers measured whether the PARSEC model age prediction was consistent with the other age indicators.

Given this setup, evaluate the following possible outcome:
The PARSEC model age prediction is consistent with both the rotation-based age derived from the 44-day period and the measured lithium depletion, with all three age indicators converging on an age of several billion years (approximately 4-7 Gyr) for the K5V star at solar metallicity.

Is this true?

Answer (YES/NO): NO